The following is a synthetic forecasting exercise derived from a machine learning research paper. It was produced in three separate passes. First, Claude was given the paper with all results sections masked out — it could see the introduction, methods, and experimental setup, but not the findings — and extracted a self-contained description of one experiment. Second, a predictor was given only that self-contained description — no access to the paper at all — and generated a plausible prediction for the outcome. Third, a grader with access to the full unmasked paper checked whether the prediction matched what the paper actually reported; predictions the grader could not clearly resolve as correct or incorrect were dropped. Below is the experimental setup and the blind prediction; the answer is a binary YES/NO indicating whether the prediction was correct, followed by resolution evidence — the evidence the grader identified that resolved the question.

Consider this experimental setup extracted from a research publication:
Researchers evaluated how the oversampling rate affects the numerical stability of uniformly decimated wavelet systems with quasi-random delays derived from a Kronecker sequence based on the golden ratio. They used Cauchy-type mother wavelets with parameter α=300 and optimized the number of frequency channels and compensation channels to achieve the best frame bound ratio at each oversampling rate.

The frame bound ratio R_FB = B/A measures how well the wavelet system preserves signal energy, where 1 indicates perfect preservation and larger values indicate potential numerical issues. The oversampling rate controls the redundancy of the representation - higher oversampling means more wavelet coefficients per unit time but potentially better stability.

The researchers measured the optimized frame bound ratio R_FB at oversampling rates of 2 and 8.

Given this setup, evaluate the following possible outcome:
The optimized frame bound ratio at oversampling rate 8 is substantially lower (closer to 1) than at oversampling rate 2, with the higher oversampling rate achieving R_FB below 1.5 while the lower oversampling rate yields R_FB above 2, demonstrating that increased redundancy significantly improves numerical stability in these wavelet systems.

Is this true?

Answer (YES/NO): YES